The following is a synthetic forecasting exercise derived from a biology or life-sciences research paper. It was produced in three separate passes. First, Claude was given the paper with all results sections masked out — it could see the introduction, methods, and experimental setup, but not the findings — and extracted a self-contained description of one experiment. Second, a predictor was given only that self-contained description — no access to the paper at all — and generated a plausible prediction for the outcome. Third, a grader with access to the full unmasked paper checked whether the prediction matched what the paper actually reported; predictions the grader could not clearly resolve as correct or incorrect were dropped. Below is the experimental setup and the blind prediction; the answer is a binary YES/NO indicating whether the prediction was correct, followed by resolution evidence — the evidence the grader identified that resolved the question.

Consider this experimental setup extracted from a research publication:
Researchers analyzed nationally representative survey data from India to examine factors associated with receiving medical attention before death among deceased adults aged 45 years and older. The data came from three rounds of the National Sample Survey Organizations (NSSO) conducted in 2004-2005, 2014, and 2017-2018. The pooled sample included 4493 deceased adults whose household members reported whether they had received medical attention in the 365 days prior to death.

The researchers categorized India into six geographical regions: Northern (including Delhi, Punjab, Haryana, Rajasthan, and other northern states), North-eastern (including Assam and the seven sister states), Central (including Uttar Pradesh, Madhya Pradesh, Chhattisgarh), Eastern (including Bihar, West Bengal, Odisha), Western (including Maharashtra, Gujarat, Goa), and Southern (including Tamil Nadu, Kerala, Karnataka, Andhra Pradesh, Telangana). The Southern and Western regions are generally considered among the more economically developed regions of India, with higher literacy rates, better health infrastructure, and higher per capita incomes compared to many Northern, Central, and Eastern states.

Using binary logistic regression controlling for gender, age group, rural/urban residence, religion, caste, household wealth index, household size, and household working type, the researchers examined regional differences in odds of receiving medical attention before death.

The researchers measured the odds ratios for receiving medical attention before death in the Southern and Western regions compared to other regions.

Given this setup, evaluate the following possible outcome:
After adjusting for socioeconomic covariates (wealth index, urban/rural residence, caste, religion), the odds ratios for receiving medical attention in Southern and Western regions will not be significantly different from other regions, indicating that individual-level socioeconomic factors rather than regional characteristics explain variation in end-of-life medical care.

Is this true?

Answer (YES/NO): NO